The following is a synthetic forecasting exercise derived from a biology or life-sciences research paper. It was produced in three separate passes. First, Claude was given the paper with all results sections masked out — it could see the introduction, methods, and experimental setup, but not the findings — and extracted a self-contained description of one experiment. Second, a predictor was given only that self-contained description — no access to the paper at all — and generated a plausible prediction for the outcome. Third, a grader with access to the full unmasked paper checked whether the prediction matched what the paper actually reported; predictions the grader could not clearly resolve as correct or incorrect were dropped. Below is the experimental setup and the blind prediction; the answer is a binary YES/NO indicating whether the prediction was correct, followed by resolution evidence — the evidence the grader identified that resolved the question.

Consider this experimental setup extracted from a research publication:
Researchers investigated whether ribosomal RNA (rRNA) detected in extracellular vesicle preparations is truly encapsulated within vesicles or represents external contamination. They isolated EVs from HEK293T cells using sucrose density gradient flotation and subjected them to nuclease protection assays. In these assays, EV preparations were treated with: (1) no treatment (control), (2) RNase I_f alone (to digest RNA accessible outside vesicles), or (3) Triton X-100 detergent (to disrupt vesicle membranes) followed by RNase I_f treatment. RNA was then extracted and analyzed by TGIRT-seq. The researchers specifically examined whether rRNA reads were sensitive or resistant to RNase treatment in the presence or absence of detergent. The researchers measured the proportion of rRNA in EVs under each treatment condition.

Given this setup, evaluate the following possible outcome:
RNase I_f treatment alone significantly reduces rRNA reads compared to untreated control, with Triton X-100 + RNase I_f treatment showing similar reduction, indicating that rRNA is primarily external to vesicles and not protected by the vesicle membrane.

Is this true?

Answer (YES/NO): NO